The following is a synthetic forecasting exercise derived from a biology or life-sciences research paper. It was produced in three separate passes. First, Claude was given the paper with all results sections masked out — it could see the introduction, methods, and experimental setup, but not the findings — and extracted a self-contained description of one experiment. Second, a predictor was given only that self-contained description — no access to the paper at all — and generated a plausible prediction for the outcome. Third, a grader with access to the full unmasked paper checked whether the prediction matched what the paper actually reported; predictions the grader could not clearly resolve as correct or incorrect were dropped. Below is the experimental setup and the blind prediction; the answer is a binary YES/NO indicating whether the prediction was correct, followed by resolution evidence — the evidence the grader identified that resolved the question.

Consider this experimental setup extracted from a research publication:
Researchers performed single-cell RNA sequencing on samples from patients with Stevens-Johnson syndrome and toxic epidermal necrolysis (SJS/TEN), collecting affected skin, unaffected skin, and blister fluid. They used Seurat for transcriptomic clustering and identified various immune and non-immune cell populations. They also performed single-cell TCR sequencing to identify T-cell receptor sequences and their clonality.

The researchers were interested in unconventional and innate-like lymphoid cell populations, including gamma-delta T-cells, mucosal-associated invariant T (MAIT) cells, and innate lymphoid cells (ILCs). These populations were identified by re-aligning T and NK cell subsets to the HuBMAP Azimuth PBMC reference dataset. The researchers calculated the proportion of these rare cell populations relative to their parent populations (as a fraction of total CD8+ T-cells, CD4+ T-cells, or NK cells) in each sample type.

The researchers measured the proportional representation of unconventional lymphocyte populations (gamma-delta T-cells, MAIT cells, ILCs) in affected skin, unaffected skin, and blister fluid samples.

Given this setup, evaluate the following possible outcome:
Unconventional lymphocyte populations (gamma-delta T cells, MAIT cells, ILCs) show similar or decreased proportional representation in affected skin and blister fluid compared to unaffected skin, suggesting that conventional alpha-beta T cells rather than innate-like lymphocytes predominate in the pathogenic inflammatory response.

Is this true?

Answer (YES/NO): YES